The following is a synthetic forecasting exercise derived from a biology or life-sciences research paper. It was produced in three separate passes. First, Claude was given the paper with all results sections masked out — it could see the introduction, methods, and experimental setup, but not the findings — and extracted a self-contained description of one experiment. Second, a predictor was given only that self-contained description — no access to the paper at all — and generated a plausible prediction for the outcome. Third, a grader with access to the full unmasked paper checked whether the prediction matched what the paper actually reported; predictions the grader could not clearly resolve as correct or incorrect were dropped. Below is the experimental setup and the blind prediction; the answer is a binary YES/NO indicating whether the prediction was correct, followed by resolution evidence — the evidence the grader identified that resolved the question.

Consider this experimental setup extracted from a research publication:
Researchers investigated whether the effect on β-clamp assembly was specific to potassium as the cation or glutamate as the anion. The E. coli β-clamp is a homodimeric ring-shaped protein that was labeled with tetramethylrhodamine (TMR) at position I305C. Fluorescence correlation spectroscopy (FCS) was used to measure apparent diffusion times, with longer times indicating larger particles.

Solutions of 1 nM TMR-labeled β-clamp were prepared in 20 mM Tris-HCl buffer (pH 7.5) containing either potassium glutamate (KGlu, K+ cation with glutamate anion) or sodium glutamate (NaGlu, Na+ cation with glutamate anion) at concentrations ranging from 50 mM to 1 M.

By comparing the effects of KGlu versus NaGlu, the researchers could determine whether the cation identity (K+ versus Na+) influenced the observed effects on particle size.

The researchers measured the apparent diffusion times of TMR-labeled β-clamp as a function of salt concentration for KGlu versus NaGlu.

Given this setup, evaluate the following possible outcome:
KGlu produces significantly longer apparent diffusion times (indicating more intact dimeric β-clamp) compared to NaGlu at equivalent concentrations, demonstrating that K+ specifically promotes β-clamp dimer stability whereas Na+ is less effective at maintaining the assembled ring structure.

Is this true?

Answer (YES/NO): NO